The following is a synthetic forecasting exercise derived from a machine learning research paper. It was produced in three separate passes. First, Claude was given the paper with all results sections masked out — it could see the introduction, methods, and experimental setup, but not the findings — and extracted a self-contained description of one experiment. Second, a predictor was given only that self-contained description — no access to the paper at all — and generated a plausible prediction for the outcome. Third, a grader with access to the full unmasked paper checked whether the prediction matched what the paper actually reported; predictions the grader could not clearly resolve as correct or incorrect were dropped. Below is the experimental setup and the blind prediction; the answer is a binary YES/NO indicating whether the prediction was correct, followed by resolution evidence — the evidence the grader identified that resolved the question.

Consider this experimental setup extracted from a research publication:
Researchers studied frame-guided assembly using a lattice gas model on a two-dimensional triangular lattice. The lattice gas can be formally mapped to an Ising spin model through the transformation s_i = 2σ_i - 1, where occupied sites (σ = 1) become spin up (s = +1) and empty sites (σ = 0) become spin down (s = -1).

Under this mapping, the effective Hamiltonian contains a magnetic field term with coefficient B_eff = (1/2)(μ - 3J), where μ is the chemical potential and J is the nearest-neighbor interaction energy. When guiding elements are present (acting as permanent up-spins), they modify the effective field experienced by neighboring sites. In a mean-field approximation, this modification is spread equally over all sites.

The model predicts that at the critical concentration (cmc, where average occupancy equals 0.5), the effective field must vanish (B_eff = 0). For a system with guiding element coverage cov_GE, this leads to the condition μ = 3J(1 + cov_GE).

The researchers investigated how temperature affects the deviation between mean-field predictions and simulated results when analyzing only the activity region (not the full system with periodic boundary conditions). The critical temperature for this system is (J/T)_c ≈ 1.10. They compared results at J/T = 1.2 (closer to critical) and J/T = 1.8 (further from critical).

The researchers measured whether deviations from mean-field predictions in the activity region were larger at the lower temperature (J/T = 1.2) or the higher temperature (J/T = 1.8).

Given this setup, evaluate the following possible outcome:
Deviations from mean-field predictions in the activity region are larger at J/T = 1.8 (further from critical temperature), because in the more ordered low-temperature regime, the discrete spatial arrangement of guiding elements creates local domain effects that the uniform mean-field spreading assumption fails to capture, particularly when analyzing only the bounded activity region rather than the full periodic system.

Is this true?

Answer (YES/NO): YES